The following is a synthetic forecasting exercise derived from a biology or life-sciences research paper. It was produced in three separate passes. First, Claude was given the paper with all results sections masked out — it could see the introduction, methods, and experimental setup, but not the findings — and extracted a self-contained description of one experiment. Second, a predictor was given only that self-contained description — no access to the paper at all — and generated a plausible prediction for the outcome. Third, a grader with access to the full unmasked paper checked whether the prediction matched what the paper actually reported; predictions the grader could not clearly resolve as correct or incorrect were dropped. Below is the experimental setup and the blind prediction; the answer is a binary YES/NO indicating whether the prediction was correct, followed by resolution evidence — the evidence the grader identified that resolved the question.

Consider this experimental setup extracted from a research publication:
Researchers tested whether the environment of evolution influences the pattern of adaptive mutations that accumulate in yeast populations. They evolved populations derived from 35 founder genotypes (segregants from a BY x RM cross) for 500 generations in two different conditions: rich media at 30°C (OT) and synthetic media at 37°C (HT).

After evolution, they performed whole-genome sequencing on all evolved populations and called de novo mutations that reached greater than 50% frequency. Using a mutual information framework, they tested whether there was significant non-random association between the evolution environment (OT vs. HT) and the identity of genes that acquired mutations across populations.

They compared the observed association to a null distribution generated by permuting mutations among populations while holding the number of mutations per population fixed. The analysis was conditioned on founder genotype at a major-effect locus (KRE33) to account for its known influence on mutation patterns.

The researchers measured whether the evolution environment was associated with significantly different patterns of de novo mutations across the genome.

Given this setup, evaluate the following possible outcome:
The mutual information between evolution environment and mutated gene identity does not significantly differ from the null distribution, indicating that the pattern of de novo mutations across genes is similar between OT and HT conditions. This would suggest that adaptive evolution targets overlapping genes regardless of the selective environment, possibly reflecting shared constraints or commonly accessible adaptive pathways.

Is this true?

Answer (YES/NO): NO